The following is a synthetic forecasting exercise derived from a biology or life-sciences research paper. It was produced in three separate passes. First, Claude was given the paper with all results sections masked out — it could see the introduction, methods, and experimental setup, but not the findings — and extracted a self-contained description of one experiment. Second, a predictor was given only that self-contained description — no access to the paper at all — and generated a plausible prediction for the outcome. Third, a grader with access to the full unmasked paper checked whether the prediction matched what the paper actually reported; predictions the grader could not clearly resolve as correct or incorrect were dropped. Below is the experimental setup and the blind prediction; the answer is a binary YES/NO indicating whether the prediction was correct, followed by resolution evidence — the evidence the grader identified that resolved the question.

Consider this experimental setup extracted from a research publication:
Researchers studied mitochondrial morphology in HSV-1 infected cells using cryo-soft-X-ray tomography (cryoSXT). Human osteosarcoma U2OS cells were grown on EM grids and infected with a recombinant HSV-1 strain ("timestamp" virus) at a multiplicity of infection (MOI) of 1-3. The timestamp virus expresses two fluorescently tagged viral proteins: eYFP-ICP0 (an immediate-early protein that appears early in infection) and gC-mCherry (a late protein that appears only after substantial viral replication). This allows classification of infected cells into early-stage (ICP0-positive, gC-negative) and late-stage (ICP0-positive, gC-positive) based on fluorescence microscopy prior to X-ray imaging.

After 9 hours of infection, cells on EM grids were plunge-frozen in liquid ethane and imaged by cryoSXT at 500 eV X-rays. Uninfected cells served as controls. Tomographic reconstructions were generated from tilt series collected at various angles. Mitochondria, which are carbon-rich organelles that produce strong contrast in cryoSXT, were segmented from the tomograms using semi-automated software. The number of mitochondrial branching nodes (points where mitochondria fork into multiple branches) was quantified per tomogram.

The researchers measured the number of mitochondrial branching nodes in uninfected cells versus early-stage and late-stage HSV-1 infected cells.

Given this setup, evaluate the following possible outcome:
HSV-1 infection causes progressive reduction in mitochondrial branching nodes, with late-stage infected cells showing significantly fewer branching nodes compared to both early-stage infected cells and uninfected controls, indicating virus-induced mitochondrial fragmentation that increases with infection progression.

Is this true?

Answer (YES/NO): NO